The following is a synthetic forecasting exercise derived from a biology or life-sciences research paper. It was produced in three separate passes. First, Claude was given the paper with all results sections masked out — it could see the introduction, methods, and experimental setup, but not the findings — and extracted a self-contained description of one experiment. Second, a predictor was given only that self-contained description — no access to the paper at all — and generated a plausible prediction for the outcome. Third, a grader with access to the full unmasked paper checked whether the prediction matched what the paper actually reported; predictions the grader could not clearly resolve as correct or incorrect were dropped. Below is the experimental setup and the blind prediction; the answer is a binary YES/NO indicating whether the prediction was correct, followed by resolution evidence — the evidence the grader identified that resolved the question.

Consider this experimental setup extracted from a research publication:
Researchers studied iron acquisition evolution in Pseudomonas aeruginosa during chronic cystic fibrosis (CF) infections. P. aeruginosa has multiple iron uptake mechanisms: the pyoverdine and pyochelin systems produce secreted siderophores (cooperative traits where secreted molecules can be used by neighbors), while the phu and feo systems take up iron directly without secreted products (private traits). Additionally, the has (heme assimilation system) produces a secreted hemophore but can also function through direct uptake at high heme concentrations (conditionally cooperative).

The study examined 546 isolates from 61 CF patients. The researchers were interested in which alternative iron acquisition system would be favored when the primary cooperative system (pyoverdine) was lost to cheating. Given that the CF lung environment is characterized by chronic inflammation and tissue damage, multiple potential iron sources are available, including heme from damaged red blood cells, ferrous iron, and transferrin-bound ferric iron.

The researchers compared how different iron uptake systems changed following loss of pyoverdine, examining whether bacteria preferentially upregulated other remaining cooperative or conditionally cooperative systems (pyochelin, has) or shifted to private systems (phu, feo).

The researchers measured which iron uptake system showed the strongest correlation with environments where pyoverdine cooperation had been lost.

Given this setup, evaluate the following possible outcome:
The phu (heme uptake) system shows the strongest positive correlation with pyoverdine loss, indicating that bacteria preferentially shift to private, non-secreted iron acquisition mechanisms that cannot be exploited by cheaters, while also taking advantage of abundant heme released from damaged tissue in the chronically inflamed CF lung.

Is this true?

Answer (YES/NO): YES